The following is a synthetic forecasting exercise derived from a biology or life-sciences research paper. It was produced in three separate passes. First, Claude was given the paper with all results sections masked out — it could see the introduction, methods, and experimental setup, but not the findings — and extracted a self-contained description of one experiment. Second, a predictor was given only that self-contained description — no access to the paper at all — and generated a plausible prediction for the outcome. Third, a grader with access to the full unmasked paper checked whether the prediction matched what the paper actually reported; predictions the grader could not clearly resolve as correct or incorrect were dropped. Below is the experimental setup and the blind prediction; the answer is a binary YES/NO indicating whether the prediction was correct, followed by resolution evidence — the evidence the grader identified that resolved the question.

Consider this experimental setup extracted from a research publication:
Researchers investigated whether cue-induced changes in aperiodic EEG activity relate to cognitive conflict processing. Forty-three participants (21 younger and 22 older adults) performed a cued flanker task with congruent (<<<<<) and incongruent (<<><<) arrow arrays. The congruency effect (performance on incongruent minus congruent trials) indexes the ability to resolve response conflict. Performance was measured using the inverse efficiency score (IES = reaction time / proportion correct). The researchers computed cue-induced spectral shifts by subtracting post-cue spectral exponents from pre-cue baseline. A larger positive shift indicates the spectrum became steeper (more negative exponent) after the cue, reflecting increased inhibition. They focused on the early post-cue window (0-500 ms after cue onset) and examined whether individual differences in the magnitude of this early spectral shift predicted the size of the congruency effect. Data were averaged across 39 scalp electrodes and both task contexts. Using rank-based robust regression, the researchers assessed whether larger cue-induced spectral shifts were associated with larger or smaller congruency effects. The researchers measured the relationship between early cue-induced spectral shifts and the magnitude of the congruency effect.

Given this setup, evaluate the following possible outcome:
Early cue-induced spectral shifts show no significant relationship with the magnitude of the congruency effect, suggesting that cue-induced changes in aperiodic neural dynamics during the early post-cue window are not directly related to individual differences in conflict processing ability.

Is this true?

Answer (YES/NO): NO